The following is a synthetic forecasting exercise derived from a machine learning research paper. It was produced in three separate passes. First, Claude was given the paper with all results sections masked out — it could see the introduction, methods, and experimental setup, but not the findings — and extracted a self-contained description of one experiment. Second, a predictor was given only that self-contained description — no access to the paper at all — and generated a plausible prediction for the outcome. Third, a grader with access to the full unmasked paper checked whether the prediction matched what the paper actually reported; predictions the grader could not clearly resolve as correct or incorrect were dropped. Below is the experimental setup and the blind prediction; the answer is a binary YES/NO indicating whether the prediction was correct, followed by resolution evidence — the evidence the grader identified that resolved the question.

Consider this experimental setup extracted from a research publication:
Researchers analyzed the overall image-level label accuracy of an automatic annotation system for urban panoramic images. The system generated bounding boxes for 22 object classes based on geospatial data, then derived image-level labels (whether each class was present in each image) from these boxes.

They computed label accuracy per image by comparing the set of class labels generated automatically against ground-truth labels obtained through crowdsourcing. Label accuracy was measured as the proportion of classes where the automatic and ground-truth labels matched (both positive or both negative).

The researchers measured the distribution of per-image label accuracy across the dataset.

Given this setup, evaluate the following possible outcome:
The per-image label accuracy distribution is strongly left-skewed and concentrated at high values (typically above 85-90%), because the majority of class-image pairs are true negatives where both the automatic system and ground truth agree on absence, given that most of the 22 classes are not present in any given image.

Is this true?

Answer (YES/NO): YES